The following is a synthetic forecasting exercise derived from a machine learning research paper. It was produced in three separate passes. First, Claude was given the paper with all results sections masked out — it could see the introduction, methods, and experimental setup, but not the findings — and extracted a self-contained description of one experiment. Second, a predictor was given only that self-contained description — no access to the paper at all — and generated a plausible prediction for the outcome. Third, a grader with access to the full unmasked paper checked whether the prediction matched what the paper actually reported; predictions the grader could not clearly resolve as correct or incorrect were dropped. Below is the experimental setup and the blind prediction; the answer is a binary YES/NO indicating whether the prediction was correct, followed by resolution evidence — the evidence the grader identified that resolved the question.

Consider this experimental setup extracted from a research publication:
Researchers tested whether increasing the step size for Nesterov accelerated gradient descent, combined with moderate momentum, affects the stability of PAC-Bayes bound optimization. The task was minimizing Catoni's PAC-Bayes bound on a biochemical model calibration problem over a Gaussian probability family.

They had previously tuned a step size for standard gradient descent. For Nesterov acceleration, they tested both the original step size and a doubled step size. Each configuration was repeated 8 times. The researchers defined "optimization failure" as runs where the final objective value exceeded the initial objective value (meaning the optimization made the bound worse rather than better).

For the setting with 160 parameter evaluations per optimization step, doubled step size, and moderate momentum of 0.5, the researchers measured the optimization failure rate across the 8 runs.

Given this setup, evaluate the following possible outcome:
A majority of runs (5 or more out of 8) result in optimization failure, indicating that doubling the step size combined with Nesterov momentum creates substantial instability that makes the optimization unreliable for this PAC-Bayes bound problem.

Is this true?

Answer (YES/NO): NO